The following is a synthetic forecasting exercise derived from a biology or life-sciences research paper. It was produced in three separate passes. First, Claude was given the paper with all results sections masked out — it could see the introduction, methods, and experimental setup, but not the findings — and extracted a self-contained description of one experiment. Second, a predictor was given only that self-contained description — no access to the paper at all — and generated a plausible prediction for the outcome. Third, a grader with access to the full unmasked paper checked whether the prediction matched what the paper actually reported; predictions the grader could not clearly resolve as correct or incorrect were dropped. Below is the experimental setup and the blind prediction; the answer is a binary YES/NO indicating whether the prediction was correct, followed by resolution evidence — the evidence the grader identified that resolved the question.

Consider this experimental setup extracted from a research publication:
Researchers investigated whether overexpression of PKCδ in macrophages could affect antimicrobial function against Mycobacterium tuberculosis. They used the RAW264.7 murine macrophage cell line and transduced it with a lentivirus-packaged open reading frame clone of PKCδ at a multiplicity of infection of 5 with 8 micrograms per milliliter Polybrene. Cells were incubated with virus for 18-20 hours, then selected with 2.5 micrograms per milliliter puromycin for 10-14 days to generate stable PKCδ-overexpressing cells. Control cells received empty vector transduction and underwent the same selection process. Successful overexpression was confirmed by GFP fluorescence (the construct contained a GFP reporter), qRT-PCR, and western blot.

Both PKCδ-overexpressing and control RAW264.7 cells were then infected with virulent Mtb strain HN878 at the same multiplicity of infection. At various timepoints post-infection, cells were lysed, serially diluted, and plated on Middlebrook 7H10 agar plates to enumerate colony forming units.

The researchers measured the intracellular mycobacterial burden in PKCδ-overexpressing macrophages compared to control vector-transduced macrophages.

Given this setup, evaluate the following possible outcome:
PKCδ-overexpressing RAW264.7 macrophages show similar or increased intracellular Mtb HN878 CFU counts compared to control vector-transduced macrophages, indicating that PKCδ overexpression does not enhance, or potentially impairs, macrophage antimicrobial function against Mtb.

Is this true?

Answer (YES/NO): NO